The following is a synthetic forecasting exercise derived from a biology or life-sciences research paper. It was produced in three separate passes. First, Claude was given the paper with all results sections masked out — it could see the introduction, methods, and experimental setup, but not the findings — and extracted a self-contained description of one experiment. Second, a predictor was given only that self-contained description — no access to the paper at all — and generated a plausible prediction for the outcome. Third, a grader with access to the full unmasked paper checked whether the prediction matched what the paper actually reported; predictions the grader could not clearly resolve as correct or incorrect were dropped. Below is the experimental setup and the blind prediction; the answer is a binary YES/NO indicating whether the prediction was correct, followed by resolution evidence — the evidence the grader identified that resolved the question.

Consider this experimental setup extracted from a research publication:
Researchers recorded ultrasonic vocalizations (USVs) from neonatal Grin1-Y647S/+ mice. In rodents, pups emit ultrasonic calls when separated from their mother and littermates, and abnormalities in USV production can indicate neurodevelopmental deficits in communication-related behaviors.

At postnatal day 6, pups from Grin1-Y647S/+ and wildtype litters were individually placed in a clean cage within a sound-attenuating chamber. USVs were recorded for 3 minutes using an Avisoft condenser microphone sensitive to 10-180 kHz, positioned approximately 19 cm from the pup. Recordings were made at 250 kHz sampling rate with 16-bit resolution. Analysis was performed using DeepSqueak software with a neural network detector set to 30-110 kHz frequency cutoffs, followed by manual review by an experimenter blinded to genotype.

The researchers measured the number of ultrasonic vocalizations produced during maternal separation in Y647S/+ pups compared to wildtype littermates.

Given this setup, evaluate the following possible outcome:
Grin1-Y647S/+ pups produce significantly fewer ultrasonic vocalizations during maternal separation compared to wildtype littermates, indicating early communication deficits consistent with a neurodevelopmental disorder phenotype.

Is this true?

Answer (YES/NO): NO